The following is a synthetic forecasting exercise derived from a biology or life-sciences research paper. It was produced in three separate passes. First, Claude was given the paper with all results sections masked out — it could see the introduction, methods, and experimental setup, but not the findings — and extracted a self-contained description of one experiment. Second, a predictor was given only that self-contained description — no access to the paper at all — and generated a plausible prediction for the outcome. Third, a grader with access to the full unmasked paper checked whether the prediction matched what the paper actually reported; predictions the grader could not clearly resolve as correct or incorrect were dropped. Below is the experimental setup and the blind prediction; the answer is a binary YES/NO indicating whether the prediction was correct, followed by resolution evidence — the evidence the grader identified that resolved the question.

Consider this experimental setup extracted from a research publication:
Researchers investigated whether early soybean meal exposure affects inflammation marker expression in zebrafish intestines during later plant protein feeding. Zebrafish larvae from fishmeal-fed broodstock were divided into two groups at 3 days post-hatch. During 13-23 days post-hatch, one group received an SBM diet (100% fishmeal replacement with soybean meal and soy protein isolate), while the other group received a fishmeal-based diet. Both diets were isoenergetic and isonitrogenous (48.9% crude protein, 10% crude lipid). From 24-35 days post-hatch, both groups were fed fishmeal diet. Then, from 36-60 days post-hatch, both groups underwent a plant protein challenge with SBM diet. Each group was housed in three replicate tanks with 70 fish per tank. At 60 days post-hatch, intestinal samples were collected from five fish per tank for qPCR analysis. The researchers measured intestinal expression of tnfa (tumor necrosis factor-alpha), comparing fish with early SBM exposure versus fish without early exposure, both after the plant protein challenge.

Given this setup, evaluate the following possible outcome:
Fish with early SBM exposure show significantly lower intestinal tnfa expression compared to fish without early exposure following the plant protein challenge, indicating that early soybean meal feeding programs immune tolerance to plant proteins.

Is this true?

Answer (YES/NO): NO